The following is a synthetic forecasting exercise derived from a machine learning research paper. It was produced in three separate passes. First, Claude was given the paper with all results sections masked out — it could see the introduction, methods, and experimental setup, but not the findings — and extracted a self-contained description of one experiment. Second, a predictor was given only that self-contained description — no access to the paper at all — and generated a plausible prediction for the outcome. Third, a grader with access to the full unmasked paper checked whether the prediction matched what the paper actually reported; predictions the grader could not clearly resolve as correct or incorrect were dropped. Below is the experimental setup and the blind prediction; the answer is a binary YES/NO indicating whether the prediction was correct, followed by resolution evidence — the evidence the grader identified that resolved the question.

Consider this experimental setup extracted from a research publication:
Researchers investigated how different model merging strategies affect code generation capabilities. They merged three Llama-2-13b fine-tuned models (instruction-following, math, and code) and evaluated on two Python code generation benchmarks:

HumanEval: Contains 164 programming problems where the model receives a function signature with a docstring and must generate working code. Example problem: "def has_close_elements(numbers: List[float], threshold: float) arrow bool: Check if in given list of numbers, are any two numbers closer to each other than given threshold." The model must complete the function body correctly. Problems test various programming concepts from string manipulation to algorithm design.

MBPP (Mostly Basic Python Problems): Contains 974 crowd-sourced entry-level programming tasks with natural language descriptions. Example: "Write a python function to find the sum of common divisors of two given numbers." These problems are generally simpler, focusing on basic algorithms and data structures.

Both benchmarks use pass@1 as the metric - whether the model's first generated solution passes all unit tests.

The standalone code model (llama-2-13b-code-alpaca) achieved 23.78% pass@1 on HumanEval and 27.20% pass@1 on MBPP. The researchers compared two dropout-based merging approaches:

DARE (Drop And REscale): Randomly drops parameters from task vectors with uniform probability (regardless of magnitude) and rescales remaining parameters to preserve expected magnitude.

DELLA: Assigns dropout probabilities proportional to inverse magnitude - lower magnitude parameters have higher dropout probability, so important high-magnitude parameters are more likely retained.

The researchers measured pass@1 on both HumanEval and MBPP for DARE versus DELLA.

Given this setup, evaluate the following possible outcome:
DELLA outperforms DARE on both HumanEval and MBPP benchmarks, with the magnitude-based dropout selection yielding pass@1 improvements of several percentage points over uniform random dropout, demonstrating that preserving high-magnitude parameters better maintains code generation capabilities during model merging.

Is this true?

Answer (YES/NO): NO